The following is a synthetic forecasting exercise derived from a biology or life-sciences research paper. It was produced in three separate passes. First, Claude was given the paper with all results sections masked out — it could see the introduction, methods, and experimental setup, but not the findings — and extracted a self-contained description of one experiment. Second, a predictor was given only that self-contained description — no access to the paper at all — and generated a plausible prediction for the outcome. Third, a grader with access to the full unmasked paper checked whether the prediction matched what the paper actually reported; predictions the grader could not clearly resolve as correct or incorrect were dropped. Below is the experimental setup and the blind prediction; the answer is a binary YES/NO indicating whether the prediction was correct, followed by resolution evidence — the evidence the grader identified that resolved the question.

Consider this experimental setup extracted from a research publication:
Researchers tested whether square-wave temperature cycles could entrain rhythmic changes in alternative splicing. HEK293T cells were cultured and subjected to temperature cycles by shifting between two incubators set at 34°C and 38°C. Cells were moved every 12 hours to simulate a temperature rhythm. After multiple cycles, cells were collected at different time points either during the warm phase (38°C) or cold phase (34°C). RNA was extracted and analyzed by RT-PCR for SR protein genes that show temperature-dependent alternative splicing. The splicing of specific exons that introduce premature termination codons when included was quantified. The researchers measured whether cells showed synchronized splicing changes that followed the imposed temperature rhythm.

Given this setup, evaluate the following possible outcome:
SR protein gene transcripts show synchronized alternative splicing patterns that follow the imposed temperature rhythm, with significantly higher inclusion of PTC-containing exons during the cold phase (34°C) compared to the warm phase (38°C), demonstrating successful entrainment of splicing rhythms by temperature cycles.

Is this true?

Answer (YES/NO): NO